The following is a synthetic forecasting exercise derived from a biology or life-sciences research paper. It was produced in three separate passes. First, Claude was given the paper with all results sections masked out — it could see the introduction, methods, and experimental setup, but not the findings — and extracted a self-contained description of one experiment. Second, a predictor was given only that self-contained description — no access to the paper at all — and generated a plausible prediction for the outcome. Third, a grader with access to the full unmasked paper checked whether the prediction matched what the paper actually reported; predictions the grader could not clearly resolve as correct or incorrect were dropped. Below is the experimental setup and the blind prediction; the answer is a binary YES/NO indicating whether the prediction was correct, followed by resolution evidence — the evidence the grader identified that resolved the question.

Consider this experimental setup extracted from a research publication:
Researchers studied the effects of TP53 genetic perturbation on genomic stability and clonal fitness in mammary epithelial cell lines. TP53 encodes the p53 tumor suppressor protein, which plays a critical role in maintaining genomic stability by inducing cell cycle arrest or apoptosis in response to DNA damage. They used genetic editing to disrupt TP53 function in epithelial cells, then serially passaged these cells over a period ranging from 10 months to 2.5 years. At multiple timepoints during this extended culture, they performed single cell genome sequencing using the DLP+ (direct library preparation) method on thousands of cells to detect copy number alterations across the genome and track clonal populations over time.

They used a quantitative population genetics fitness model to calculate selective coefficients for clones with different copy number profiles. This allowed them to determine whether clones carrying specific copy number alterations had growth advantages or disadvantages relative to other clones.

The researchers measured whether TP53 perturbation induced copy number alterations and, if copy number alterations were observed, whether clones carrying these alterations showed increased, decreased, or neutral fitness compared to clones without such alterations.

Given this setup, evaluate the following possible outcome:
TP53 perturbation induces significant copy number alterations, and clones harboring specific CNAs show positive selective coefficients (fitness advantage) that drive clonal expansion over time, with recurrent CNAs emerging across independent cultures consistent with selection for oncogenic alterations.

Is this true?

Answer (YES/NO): YES